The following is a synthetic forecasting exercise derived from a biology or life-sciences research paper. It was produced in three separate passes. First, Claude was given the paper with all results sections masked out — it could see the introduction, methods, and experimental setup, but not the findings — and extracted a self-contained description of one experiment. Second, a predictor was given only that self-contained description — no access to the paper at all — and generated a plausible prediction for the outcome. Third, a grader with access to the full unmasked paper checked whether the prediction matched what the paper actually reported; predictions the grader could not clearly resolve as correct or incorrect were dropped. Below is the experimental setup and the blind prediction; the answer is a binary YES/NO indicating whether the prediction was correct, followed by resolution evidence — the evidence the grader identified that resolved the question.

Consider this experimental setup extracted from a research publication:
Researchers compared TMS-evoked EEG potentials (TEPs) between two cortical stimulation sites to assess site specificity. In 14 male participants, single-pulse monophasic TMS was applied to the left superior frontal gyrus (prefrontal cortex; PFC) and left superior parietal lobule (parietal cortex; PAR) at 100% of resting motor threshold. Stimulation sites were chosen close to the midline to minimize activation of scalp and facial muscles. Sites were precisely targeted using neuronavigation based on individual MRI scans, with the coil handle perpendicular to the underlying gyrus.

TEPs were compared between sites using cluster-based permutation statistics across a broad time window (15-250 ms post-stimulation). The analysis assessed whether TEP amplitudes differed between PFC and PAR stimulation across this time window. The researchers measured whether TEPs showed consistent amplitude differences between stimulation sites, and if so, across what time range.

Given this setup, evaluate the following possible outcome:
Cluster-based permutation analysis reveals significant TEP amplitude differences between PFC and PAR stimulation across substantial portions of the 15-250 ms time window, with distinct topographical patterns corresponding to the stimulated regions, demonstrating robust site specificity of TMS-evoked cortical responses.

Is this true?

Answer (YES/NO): NO